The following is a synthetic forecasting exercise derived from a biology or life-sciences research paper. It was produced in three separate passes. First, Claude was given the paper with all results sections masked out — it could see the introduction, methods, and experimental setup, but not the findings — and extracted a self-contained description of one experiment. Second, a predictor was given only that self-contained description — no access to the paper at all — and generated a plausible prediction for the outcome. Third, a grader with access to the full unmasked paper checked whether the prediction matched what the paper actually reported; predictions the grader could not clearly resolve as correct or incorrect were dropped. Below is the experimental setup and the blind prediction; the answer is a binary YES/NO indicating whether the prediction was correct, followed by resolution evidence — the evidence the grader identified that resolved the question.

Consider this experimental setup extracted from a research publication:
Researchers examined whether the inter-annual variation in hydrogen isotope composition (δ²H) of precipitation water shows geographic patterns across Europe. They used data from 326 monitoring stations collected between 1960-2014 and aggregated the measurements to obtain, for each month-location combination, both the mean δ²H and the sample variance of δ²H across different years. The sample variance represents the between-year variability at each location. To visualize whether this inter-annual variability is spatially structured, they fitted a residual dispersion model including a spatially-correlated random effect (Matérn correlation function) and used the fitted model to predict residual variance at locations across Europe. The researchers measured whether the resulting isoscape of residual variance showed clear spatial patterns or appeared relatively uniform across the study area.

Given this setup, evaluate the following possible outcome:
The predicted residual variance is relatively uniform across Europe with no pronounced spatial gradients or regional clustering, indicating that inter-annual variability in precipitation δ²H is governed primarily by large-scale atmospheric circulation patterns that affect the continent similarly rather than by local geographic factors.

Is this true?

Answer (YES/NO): NO